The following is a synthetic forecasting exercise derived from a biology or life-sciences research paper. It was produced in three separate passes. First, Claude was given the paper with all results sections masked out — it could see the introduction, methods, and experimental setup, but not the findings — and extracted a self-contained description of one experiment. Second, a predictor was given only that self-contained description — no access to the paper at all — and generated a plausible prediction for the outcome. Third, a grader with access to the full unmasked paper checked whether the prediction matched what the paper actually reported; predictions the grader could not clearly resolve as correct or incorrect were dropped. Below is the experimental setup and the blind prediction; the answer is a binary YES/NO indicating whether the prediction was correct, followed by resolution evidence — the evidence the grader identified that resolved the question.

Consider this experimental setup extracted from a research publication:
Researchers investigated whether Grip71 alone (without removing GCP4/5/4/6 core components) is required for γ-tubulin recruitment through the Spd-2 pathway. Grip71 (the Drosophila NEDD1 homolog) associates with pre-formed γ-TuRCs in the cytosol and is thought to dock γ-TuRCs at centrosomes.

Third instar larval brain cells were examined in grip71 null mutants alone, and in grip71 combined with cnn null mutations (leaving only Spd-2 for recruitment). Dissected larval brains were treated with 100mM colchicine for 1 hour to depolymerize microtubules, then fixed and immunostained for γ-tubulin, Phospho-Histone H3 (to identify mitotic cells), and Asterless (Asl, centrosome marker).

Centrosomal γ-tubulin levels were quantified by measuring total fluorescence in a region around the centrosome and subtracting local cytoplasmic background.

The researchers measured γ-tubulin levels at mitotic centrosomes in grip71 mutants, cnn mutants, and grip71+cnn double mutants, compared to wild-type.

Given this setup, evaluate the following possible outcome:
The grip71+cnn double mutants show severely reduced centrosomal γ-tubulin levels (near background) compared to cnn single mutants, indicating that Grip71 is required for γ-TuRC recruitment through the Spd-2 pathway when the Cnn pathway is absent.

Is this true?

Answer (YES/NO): NO